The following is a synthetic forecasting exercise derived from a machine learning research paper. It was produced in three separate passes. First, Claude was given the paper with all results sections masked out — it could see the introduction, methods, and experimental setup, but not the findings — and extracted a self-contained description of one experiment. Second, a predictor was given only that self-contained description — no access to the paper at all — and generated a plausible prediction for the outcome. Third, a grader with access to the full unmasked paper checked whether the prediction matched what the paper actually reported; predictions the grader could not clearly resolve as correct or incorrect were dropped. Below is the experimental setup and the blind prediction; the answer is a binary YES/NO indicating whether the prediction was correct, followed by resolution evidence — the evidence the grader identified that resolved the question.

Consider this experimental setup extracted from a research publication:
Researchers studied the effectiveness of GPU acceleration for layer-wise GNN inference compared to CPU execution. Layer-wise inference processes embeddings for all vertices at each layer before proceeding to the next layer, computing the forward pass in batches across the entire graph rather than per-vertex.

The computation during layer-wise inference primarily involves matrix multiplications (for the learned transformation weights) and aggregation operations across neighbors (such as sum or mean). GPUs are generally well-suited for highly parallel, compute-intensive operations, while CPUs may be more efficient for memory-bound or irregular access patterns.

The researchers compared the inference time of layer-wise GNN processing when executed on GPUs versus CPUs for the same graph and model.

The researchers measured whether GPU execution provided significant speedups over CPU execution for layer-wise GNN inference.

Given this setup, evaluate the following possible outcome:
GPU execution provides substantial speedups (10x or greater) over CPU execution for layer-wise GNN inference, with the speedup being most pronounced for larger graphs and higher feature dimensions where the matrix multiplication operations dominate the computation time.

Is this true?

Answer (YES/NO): NO